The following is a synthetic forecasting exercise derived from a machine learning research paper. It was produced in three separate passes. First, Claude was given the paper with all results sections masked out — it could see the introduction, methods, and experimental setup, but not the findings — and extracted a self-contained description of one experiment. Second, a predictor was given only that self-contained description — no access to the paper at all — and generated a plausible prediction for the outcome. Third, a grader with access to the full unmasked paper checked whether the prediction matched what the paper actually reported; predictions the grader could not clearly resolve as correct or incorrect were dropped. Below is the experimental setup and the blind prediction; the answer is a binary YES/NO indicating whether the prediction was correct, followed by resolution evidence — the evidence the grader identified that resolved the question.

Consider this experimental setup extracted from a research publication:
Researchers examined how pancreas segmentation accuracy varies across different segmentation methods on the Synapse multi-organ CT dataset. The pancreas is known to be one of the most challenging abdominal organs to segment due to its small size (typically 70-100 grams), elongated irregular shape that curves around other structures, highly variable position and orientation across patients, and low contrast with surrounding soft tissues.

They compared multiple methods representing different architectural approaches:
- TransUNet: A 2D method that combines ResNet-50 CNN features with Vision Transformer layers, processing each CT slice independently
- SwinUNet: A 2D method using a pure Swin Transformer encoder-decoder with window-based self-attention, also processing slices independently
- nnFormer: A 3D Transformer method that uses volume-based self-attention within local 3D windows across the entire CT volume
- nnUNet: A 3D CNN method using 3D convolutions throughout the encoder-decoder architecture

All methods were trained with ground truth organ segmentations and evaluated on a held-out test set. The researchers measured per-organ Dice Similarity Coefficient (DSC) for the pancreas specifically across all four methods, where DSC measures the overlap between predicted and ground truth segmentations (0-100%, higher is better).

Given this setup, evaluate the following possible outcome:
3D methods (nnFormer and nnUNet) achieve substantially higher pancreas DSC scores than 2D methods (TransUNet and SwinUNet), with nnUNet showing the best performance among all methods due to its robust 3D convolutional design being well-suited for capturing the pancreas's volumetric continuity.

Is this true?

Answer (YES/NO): NO